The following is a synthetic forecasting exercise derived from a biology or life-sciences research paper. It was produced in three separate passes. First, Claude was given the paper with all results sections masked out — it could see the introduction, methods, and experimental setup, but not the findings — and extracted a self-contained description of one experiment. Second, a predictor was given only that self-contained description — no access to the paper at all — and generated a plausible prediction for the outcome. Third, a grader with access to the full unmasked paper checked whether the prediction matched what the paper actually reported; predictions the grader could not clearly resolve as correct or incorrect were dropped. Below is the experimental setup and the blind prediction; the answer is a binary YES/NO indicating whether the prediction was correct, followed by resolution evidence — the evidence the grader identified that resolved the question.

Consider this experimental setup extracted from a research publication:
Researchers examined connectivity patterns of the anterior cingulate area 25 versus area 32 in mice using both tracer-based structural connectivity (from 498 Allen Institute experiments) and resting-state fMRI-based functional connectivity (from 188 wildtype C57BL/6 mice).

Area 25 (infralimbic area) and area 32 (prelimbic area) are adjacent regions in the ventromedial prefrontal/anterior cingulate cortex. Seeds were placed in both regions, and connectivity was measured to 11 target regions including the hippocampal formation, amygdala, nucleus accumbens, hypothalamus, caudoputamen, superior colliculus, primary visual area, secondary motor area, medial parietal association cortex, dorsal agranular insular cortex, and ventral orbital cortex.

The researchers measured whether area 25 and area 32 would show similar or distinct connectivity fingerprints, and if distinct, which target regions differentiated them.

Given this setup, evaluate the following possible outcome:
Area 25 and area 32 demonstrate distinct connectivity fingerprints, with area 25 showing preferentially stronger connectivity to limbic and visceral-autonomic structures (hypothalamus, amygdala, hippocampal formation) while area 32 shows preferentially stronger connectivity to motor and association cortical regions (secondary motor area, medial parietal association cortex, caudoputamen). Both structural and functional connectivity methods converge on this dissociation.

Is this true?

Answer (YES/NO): NO